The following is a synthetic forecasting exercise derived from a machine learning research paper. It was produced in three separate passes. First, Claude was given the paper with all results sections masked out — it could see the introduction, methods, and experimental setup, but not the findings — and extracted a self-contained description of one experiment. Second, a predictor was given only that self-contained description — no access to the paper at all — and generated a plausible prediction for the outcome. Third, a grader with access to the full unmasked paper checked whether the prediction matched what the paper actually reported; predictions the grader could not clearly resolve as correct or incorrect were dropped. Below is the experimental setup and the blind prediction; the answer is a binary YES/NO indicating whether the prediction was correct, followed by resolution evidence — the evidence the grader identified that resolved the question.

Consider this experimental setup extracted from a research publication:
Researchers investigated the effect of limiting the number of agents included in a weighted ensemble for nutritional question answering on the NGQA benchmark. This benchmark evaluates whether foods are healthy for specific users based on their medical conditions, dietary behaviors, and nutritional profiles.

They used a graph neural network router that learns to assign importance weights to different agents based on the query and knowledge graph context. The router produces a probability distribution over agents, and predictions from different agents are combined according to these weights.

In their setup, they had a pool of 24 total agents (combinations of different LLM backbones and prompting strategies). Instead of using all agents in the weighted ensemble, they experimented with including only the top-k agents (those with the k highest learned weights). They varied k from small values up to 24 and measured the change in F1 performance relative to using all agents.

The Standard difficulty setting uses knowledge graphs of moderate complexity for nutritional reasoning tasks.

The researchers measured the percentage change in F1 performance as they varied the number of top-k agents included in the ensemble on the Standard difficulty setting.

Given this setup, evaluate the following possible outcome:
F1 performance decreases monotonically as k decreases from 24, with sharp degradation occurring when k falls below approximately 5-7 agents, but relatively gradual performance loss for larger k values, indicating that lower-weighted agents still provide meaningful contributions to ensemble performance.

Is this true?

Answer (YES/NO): NO